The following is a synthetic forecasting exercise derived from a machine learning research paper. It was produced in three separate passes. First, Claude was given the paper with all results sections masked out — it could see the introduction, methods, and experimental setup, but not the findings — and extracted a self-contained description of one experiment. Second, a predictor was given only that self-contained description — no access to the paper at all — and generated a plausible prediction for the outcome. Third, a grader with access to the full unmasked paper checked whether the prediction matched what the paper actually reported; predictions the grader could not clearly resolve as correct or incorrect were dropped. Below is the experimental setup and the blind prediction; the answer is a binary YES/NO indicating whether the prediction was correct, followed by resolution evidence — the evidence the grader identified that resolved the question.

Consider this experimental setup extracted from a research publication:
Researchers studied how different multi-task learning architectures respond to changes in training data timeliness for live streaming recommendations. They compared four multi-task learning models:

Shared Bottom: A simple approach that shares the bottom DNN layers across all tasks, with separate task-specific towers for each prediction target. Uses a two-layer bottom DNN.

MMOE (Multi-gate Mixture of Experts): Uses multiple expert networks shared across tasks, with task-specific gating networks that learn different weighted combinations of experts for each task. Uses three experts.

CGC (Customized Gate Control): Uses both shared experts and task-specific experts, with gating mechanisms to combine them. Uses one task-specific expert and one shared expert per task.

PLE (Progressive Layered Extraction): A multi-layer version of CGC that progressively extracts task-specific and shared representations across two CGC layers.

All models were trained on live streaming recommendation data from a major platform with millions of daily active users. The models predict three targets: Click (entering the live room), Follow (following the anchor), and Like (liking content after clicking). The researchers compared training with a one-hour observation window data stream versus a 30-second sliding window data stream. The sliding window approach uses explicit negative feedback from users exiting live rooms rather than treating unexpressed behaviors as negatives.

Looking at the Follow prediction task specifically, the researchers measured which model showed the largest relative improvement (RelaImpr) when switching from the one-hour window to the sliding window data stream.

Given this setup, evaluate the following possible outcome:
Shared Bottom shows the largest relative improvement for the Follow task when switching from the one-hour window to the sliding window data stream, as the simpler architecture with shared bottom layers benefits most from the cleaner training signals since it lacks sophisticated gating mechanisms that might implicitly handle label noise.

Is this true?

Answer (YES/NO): NO